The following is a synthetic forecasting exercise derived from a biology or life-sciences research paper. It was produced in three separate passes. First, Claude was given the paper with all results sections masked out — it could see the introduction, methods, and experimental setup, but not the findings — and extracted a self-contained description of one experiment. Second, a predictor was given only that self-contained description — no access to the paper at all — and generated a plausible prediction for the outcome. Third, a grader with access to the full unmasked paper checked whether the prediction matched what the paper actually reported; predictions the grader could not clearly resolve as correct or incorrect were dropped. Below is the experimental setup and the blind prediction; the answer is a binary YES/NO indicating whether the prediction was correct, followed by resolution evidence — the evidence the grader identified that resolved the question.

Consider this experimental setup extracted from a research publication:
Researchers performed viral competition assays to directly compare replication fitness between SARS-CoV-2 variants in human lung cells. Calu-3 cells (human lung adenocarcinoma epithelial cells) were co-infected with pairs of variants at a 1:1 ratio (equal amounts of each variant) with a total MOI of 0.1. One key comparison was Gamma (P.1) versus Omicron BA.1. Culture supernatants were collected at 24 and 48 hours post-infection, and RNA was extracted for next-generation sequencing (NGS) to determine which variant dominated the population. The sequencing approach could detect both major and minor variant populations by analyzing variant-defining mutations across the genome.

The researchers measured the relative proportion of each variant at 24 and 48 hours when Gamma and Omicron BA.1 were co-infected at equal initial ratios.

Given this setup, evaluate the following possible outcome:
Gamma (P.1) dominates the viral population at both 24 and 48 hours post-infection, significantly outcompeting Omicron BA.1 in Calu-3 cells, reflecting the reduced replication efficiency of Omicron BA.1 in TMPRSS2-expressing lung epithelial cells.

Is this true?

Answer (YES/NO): YES